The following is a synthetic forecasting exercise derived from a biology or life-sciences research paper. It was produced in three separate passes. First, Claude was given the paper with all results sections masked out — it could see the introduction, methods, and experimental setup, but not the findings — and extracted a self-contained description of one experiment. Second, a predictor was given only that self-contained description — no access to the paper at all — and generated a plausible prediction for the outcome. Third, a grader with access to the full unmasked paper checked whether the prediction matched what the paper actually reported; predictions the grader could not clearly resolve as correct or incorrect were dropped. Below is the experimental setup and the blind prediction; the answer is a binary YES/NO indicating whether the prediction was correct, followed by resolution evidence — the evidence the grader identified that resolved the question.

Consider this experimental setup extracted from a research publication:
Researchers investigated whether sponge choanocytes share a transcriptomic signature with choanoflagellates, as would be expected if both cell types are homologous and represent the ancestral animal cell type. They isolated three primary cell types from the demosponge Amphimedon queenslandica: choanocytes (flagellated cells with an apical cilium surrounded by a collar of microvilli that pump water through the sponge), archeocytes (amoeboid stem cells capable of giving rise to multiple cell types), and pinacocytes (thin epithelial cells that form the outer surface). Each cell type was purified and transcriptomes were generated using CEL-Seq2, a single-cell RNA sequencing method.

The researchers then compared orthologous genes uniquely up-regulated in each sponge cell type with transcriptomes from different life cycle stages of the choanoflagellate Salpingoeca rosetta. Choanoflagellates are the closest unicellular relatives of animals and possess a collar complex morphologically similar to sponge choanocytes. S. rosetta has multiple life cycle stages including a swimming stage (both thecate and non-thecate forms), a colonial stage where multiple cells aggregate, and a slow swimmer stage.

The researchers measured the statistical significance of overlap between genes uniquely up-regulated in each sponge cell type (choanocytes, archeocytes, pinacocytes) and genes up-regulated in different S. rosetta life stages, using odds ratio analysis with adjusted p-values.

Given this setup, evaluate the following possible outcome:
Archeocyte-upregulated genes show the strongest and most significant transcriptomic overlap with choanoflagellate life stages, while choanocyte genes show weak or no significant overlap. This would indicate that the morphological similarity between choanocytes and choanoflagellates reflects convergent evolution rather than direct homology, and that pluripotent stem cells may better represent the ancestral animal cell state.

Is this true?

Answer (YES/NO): YES